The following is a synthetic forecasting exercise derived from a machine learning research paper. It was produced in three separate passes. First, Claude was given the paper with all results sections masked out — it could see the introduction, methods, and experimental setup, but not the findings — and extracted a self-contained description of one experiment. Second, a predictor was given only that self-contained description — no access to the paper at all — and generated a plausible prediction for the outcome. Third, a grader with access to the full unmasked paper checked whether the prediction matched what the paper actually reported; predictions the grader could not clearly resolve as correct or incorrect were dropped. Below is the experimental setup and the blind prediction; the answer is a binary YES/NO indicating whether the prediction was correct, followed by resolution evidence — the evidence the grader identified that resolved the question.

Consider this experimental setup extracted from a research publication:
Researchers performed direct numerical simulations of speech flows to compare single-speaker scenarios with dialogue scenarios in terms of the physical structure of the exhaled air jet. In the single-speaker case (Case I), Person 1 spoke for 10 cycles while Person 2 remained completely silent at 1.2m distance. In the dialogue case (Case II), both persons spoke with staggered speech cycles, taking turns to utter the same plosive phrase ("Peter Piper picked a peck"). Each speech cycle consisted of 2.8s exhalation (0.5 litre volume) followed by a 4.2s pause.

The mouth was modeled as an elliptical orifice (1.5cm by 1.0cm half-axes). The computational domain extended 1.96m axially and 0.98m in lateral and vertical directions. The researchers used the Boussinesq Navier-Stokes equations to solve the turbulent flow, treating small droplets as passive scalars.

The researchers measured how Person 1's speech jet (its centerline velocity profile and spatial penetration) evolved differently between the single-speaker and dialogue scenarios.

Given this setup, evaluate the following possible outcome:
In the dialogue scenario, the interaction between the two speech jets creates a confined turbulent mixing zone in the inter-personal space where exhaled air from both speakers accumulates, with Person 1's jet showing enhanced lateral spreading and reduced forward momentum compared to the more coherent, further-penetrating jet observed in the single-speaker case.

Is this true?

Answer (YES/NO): YES